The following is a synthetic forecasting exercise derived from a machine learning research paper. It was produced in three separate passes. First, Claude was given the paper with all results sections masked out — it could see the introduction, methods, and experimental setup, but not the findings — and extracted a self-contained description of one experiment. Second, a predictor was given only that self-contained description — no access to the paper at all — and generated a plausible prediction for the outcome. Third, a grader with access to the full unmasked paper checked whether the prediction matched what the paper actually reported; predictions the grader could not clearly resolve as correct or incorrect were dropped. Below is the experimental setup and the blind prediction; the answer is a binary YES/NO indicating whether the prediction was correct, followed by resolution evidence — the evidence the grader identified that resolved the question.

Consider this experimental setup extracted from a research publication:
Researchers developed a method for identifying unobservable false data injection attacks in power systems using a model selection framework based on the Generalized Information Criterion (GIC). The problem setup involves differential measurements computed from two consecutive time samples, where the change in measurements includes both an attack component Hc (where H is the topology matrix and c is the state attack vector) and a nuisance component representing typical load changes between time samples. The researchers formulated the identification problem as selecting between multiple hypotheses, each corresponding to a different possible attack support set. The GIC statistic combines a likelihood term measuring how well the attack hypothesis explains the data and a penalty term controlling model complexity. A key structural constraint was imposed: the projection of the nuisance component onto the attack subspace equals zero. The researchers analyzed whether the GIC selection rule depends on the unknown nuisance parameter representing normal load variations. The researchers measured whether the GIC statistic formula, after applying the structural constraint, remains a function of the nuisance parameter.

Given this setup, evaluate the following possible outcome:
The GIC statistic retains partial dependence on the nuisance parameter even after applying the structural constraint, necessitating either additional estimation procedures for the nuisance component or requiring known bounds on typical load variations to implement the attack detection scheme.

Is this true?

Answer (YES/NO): NO